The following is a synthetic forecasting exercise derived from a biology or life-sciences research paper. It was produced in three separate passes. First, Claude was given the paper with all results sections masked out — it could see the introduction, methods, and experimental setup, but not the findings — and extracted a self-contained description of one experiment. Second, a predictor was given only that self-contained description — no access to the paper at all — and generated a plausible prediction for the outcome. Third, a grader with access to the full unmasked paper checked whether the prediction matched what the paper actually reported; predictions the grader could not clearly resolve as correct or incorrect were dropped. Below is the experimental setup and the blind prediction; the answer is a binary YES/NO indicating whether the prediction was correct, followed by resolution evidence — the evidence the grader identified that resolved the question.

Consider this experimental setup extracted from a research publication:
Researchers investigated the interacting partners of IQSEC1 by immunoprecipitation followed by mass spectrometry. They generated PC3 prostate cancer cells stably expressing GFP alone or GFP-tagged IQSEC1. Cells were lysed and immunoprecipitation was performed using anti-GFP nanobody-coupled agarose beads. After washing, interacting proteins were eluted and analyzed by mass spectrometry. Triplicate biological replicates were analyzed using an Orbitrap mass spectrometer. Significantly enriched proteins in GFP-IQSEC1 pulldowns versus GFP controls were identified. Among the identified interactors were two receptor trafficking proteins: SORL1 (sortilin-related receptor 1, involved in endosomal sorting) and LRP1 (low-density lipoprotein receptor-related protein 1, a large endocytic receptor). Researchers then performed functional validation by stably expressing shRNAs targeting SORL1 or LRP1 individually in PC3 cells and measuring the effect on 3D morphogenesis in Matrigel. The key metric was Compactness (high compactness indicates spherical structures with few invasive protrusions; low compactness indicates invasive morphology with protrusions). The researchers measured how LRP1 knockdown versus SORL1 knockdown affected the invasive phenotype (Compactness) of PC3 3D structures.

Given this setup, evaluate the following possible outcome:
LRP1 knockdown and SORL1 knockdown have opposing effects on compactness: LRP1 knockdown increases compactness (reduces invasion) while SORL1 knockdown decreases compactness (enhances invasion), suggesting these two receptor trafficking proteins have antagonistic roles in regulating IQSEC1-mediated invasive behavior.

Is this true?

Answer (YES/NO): NO